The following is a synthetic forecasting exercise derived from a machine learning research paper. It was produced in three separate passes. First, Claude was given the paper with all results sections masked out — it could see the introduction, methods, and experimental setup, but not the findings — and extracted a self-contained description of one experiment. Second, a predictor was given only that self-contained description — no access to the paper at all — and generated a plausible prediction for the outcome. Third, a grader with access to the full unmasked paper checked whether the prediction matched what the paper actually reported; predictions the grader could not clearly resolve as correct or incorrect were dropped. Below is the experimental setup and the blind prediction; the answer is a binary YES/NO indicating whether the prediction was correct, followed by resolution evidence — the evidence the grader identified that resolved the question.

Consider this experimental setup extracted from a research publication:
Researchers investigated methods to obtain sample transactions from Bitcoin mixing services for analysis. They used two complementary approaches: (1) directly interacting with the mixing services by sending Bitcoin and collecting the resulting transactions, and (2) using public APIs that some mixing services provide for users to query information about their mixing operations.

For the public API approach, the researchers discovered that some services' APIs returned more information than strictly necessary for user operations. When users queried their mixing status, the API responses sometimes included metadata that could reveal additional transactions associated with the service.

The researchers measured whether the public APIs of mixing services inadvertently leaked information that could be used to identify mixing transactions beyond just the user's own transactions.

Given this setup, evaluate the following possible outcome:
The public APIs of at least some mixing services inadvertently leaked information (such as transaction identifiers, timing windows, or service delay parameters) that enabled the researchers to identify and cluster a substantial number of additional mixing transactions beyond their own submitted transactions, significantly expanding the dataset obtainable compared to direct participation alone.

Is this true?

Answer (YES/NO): YES